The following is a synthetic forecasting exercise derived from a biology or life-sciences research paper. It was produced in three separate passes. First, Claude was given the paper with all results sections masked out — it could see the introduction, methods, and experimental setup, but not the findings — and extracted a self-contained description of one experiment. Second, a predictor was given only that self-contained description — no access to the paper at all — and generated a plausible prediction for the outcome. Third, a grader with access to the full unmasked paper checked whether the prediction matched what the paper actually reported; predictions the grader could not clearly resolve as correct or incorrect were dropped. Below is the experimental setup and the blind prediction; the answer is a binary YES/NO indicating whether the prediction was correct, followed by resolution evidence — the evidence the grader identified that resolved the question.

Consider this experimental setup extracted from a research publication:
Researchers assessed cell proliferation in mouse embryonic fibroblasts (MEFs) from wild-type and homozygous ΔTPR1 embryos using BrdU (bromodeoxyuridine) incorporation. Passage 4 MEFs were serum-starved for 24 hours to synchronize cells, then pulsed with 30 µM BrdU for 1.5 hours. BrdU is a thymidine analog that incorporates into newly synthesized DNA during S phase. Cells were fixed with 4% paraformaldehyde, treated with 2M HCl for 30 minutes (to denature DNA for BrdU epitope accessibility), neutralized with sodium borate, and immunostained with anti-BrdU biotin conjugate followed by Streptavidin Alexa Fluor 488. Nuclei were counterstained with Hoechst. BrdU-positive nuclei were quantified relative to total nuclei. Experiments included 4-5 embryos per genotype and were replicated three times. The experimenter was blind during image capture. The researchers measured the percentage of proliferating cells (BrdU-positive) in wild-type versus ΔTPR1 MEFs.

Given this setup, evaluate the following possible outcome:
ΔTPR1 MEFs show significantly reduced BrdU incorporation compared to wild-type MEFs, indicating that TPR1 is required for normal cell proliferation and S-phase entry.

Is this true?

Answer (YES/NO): YES